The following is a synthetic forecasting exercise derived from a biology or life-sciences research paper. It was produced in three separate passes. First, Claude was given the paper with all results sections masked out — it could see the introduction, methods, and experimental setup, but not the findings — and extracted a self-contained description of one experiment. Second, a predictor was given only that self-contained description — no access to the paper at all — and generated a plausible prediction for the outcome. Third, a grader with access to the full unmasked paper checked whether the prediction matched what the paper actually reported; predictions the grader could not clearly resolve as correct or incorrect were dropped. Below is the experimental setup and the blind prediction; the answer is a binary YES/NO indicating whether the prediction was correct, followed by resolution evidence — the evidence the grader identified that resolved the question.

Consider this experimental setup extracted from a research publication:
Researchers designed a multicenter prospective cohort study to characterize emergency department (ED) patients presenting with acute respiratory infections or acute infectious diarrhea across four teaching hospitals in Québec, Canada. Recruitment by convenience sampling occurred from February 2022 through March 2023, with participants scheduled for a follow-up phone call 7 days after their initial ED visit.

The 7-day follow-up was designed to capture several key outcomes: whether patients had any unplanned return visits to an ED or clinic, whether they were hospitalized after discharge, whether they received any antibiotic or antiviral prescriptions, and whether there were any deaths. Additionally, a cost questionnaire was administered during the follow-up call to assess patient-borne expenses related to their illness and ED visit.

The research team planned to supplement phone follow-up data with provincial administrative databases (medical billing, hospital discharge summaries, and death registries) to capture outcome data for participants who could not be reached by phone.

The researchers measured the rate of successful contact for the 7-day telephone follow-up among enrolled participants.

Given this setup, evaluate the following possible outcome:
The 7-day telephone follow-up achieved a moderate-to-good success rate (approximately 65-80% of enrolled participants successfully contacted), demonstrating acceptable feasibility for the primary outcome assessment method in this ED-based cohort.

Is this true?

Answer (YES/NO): NO